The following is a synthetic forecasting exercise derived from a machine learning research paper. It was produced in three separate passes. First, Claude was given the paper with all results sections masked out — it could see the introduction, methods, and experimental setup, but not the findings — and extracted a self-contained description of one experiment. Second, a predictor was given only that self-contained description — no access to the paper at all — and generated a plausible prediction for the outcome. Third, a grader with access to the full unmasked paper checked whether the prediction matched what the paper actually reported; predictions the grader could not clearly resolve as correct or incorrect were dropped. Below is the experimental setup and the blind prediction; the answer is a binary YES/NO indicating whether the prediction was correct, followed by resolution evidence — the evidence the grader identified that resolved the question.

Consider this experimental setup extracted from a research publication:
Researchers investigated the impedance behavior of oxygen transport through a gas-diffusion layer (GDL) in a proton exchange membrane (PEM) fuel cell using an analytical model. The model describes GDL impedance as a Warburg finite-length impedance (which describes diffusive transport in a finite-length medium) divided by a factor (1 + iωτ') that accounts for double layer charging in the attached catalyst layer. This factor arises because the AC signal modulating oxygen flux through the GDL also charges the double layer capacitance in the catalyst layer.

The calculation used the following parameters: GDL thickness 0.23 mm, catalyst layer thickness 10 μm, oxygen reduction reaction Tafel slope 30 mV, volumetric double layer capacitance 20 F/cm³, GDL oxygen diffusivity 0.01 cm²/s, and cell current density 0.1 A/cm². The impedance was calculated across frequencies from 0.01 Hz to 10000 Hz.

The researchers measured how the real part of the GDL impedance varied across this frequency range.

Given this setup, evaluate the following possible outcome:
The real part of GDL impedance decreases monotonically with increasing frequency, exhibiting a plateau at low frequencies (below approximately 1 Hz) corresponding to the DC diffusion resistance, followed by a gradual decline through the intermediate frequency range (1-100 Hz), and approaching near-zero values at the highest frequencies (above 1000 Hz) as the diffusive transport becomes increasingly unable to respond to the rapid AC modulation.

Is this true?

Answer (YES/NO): NO